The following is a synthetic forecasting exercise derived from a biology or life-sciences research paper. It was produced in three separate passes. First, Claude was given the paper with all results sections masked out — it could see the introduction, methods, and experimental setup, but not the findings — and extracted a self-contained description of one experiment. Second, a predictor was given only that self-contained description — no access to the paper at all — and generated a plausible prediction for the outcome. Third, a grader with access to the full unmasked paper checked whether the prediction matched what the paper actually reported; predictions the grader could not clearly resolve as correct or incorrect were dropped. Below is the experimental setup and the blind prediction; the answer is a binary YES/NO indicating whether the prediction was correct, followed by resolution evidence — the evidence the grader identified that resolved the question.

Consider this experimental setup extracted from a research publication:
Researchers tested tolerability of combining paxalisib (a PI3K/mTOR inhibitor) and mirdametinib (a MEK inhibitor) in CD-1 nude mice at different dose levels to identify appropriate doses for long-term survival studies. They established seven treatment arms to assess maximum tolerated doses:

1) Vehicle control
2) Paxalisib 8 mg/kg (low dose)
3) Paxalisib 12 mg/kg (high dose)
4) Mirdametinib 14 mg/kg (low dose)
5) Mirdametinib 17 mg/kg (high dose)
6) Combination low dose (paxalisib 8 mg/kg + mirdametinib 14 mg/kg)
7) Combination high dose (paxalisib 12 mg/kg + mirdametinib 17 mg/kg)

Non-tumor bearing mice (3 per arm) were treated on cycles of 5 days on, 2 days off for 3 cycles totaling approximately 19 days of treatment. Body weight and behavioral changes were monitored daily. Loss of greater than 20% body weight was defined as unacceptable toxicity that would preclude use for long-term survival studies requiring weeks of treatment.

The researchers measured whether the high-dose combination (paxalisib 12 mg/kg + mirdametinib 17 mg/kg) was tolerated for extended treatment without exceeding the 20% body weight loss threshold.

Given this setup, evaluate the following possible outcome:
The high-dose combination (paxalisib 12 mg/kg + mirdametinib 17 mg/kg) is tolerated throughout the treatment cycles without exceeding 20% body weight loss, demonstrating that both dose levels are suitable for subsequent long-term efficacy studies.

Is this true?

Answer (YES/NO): NO